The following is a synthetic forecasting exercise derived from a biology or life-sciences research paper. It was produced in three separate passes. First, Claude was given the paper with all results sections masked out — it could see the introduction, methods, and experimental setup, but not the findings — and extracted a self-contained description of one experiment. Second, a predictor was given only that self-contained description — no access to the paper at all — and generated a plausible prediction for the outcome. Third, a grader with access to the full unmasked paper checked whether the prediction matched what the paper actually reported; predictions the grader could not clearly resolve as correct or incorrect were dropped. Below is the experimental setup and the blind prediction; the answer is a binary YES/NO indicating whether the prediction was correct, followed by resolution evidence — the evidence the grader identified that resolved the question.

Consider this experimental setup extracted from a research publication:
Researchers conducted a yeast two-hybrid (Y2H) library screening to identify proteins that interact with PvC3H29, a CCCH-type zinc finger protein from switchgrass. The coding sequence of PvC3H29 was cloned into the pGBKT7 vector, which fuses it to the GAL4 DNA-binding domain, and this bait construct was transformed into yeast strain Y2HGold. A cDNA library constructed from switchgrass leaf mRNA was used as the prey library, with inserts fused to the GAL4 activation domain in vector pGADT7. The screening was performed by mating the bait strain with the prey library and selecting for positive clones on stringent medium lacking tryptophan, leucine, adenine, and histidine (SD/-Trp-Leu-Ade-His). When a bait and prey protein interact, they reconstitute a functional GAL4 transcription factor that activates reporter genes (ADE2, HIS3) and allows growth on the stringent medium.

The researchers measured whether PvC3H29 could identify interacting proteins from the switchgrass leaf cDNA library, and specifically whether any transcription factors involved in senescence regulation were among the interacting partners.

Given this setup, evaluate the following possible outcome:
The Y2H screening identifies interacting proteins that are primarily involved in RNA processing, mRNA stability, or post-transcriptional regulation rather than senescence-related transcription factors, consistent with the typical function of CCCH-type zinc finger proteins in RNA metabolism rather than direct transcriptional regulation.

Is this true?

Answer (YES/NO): NO